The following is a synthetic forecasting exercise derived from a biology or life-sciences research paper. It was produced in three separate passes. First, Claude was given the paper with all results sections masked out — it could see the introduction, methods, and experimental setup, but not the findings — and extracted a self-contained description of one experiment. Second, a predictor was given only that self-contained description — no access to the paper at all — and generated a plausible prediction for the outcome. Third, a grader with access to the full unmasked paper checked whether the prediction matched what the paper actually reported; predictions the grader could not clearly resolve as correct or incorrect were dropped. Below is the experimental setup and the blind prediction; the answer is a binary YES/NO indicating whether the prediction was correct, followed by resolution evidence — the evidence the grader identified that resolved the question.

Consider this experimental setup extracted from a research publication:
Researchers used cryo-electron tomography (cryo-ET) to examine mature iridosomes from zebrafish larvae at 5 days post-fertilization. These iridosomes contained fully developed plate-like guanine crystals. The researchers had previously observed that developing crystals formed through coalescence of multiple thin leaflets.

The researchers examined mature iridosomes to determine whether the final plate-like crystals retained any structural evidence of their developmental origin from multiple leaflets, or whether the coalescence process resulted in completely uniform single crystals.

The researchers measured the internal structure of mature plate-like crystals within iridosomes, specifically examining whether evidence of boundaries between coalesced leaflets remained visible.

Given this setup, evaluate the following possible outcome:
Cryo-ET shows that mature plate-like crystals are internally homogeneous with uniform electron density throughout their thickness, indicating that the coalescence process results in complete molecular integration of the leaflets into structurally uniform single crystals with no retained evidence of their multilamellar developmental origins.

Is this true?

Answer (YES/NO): YES